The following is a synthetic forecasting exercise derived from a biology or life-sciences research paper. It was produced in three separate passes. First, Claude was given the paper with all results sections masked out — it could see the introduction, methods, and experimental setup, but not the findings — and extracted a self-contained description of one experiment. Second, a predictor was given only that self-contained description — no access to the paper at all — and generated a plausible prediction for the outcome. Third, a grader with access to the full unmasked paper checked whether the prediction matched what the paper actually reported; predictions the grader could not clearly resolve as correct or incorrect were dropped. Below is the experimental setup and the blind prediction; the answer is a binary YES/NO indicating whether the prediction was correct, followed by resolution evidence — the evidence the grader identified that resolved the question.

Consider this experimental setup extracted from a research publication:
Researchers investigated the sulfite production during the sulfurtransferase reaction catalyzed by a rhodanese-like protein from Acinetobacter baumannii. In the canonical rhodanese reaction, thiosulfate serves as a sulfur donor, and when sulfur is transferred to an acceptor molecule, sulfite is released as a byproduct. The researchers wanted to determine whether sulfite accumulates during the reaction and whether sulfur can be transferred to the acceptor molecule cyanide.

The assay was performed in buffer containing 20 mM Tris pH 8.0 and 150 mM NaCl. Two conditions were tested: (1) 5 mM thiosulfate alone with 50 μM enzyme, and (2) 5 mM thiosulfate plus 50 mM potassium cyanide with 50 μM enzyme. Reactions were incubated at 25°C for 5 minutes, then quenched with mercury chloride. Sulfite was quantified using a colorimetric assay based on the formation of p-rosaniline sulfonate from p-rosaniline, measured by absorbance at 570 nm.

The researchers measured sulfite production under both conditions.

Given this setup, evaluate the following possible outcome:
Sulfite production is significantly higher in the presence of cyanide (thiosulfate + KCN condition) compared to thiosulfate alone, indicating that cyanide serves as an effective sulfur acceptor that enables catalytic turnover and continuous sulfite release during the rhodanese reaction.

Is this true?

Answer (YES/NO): YES